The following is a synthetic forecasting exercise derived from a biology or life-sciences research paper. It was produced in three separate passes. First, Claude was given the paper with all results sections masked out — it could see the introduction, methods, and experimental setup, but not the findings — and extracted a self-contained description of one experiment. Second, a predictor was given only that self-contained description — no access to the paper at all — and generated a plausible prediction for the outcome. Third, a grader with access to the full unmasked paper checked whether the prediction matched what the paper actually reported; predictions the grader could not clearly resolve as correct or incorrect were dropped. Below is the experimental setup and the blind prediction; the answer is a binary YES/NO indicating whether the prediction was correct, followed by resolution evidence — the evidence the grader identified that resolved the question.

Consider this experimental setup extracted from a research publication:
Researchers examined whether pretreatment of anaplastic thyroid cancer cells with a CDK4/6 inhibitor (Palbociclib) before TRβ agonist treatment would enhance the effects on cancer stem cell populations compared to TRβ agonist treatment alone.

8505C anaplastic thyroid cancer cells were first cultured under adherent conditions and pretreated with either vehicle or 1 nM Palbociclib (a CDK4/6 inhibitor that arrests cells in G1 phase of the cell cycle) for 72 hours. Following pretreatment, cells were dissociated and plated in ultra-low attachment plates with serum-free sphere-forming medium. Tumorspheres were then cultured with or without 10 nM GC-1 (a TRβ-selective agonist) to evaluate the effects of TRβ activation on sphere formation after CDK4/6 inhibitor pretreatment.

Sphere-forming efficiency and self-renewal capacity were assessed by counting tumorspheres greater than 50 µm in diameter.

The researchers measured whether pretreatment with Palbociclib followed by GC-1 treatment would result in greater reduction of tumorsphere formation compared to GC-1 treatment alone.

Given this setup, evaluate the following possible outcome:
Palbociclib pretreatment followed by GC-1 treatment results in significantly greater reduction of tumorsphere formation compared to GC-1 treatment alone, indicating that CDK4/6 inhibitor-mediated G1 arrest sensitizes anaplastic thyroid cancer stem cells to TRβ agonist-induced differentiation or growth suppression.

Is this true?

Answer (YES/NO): YES